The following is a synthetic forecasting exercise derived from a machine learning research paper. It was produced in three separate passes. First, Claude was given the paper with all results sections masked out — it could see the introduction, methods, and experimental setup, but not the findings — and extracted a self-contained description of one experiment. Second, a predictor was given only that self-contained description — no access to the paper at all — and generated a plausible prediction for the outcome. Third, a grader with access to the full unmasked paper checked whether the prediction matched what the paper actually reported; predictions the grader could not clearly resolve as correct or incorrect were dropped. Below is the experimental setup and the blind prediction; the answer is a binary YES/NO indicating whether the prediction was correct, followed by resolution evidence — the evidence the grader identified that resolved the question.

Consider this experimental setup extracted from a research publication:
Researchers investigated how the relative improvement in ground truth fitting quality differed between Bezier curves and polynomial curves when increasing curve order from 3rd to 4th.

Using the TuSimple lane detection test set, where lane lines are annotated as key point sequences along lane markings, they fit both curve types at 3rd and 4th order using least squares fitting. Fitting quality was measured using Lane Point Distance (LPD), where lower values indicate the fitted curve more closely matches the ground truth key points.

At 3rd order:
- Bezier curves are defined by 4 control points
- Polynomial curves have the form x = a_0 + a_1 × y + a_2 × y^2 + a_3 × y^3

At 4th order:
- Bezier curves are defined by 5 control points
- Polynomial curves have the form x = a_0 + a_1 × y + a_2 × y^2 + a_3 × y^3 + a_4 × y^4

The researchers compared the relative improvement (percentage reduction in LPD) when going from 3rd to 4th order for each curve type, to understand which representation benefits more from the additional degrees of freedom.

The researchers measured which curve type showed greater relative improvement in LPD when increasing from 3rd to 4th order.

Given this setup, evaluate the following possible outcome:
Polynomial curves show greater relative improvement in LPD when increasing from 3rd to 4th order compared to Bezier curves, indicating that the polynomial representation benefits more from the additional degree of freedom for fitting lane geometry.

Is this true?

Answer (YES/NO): YES